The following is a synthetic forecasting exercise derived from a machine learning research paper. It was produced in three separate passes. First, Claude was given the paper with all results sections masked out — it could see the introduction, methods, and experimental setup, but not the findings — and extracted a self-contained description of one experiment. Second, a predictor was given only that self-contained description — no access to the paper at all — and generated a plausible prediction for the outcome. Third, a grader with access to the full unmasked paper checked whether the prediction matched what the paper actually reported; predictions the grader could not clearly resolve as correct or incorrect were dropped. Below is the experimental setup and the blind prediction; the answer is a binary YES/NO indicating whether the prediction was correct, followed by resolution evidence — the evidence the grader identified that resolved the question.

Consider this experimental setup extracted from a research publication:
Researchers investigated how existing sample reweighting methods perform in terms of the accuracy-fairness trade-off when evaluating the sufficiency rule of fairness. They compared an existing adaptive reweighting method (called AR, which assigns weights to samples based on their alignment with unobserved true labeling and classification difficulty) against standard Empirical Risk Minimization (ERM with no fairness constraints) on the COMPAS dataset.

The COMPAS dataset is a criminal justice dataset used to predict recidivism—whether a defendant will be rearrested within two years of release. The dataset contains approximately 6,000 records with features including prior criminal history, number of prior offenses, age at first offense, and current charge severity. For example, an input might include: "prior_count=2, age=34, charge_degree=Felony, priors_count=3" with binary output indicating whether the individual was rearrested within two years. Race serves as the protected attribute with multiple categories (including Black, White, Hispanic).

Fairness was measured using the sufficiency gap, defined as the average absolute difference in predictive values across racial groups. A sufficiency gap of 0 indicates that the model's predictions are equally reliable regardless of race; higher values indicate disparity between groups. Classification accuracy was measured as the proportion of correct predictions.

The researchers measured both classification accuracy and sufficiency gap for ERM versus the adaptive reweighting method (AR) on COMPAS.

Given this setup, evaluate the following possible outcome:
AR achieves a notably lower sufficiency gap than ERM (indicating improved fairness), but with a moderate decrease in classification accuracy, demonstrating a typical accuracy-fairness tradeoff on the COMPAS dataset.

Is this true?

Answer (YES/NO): NO